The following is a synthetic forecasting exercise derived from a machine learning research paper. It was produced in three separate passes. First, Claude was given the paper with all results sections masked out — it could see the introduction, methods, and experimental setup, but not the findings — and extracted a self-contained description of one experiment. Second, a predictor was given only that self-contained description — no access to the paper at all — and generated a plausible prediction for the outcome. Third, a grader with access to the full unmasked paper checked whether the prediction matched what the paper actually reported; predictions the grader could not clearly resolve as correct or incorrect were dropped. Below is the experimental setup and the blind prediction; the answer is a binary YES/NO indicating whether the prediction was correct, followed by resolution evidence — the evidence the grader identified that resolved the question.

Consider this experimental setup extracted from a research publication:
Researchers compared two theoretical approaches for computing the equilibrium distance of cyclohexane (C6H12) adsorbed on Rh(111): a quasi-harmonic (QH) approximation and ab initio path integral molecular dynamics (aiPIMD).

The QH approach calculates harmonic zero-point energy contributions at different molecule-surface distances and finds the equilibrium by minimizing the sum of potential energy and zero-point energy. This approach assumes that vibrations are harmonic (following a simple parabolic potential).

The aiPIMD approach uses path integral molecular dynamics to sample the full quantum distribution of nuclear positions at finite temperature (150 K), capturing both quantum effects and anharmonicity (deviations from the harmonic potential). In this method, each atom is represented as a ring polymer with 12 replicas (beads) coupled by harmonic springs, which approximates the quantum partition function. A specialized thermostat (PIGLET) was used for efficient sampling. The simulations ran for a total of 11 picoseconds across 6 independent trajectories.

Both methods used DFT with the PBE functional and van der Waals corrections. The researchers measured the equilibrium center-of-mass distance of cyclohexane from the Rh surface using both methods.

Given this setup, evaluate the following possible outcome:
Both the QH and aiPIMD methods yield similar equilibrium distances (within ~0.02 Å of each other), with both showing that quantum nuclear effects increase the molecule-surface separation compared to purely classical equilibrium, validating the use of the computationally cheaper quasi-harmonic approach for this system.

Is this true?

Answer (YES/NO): NO